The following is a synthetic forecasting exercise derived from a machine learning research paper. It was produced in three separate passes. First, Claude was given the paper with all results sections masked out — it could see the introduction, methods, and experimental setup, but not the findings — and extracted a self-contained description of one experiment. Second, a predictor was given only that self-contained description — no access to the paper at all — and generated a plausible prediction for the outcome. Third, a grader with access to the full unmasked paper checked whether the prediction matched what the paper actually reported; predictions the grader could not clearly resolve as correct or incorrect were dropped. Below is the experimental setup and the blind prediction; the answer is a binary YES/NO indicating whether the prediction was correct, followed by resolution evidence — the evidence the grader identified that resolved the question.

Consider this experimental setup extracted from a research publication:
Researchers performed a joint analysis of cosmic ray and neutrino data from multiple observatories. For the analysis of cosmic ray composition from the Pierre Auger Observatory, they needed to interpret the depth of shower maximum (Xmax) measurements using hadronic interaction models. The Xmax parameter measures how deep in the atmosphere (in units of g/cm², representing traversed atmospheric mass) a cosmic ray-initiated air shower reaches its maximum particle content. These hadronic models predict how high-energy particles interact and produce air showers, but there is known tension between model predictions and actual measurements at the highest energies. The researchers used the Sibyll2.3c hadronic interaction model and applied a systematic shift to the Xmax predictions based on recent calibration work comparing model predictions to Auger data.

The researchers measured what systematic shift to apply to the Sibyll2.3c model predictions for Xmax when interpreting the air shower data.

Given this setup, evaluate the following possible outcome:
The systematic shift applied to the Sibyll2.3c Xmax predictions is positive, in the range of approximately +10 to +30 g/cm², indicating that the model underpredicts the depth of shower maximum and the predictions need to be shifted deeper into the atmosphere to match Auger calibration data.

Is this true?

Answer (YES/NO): YES